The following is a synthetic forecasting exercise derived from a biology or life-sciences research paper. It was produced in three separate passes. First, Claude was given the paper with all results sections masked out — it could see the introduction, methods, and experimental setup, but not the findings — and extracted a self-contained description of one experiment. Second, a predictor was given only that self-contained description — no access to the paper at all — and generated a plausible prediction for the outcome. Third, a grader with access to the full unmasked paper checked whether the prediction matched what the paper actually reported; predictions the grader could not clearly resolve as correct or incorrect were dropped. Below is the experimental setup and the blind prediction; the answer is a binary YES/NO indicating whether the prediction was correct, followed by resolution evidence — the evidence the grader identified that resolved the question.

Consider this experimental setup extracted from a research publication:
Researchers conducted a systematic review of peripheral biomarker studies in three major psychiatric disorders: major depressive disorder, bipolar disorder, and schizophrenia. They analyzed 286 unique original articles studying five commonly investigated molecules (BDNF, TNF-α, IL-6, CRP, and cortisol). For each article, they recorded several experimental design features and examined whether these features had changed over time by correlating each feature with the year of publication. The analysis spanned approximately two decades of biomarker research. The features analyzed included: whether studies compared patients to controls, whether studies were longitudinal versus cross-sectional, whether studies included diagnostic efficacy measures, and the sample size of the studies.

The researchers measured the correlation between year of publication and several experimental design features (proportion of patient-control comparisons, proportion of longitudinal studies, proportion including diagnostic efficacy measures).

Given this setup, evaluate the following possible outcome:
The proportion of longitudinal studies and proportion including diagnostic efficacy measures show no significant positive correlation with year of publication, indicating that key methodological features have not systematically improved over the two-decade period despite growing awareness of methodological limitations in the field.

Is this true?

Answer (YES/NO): YES